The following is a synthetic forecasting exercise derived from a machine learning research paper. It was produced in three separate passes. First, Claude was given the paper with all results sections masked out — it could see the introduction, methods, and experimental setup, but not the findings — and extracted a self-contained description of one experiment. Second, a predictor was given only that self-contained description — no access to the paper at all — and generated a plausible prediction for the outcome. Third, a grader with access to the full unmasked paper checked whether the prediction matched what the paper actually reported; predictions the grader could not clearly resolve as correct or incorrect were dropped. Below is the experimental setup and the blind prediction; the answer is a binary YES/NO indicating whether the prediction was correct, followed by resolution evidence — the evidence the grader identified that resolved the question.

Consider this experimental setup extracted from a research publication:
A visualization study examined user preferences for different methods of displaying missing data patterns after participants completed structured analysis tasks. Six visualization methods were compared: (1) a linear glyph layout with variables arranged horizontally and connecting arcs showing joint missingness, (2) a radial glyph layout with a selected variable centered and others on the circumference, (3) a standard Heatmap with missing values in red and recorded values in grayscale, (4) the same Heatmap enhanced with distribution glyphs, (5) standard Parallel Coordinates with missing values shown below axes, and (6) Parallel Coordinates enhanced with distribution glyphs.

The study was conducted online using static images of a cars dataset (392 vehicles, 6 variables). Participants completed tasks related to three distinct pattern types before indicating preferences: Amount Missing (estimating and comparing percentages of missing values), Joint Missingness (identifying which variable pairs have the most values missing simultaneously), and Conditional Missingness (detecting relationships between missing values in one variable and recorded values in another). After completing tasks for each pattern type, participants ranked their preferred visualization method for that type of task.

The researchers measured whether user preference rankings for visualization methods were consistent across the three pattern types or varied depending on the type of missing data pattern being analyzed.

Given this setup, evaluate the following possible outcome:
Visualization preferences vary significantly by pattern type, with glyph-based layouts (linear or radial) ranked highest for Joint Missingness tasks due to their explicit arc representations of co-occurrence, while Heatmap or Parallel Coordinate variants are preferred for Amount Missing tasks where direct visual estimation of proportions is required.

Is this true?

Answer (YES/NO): NO